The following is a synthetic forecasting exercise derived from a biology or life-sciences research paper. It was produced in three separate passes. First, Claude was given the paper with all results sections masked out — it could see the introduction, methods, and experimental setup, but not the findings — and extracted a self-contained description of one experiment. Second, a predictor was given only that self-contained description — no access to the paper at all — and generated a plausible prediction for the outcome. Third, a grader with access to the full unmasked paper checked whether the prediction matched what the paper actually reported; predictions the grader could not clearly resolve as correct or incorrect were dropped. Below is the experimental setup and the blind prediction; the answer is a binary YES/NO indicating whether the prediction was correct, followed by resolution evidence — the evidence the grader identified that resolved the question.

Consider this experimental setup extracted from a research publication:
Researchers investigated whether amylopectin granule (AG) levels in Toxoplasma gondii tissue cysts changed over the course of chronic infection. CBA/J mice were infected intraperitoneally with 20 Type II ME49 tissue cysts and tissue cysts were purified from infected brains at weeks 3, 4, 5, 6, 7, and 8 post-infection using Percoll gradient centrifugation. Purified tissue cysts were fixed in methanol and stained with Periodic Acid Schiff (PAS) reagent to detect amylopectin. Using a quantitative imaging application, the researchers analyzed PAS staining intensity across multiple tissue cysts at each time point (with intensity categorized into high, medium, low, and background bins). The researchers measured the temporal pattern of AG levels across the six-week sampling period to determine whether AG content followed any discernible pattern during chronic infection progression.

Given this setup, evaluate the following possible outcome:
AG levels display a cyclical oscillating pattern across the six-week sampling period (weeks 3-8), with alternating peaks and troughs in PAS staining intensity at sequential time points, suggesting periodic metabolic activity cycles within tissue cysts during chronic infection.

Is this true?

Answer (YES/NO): NO